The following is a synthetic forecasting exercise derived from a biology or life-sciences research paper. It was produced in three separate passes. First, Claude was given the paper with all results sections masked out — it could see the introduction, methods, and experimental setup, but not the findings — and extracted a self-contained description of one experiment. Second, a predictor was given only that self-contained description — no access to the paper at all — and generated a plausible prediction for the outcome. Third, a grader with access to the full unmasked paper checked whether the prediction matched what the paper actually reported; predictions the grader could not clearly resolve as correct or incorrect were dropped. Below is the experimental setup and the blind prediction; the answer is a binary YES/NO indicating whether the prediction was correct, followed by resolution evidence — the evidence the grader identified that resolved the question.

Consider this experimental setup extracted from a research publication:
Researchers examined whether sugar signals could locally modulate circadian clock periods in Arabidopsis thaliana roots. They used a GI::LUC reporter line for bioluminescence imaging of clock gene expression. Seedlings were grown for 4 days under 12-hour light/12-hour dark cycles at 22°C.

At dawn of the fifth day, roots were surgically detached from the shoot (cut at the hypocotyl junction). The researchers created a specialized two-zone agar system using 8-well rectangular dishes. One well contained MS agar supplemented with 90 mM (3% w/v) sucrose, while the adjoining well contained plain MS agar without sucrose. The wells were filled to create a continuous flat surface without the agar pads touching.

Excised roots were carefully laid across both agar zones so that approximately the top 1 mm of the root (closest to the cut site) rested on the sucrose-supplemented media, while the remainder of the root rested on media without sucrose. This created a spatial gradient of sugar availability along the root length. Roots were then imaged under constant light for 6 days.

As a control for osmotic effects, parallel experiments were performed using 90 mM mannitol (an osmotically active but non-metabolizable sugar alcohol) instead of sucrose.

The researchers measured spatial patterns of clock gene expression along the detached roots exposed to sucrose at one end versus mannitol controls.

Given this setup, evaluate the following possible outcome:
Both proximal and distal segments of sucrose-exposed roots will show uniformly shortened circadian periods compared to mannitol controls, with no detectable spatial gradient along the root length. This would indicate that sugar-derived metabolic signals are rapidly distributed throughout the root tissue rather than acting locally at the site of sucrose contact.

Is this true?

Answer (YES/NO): NO